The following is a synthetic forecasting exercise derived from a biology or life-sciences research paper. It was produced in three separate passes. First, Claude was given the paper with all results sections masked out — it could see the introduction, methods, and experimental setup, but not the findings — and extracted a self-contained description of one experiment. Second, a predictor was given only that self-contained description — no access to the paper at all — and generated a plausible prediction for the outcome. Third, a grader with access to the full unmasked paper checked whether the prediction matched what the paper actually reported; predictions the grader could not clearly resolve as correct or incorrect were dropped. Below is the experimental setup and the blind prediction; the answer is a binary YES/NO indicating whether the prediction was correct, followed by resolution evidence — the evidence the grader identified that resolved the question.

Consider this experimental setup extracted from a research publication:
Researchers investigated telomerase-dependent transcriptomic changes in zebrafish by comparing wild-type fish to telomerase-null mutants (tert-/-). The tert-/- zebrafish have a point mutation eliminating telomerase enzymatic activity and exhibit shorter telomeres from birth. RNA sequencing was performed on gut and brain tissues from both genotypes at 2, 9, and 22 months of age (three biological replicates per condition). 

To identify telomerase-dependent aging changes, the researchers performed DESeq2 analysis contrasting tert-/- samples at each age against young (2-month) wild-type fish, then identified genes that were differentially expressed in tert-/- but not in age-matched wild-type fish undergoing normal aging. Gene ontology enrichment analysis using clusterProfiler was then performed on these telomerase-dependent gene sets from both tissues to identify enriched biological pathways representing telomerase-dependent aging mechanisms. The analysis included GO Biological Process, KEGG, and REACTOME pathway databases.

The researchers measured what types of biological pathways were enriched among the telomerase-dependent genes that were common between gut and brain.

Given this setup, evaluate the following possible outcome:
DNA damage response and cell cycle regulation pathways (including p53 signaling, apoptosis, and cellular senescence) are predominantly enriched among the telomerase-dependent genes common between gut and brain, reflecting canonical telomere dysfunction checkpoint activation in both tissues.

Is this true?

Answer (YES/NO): NO